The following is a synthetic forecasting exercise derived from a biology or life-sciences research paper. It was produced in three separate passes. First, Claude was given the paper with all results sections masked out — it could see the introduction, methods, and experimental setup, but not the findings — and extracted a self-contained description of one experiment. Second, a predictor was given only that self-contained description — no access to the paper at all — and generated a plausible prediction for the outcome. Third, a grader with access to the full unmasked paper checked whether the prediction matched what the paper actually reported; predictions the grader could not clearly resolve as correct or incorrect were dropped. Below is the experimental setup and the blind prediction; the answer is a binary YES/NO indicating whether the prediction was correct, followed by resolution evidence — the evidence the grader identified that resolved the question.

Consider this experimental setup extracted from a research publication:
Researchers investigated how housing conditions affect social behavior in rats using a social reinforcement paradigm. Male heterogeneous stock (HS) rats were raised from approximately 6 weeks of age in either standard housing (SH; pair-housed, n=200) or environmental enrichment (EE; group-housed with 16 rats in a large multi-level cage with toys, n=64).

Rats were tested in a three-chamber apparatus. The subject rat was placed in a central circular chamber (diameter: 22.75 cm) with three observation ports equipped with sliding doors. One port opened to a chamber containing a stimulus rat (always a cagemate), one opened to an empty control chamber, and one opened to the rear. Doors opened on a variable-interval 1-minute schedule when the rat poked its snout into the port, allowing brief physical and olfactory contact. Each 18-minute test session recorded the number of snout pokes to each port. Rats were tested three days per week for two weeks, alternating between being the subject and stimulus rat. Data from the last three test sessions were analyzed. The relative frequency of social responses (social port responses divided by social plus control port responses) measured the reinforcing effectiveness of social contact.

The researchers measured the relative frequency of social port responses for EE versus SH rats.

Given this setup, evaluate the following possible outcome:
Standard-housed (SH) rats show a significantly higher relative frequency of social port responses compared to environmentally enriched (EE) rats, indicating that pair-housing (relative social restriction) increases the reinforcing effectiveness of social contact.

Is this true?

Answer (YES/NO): NO